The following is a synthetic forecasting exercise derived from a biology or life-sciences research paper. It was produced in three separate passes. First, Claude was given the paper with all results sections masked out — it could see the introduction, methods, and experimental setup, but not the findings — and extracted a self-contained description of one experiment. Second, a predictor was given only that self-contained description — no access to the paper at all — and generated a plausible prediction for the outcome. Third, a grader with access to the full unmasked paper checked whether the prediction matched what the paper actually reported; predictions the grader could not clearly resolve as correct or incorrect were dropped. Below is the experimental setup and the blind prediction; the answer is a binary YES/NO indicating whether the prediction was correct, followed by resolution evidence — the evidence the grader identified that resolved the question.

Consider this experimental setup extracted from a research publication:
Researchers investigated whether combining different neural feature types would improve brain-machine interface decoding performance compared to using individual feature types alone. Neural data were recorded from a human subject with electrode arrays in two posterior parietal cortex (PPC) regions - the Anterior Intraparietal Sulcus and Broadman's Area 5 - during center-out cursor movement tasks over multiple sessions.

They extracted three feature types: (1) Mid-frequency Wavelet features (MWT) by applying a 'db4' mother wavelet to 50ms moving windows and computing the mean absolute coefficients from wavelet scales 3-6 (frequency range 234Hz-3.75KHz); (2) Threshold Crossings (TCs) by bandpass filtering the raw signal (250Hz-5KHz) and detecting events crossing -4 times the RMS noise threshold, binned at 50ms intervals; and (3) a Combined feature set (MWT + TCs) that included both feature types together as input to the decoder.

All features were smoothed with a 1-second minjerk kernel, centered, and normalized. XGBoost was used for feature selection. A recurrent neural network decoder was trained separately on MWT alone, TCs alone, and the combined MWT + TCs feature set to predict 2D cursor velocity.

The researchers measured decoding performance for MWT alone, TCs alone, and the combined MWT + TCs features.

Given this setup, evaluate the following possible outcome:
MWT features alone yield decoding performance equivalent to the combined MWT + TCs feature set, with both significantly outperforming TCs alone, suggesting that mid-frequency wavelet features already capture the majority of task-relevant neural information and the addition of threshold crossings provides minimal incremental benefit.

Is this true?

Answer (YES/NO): NO